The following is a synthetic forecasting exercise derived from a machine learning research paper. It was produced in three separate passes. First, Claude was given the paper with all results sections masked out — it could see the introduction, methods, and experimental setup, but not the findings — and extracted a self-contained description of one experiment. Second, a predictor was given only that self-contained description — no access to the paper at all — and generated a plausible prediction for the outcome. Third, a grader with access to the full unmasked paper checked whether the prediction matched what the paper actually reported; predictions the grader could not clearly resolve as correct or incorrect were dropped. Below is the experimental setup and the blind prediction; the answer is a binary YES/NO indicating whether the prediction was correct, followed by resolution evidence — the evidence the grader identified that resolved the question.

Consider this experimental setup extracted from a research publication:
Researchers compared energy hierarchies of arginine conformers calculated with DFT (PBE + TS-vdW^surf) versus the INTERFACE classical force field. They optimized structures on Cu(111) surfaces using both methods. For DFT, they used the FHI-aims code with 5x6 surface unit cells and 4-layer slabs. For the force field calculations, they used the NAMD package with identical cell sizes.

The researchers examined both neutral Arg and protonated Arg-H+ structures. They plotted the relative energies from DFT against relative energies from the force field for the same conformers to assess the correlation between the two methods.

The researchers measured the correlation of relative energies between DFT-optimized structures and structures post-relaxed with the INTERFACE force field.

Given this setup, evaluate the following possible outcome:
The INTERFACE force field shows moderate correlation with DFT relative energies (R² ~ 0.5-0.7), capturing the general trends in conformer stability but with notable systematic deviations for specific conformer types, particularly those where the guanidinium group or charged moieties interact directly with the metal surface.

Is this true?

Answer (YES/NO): NO